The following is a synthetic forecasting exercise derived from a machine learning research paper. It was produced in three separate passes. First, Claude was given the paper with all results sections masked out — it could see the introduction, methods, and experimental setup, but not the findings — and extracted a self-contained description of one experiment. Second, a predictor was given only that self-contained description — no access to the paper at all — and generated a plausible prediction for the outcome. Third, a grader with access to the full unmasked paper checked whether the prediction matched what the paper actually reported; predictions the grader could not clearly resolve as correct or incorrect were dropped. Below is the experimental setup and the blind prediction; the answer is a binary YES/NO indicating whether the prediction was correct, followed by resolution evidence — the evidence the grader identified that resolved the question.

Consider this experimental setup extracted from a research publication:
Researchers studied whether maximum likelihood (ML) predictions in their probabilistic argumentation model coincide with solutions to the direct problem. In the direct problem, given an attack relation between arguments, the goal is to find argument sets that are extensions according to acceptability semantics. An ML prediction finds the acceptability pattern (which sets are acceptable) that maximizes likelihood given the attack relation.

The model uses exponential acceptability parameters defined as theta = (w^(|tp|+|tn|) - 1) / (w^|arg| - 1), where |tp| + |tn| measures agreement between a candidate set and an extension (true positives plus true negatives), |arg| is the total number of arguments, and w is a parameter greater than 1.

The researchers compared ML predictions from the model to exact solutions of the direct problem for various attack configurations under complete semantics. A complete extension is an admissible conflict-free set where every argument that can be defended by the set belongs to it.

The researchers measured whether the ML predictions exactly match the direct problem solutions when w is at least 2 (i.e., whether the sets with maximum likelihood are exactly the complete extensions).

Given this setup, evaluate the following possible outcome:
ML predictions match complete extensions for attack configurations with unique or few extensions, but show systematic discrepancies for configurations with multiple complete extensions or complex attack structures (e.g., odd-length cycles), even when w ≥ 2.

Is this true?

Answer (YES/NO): NO